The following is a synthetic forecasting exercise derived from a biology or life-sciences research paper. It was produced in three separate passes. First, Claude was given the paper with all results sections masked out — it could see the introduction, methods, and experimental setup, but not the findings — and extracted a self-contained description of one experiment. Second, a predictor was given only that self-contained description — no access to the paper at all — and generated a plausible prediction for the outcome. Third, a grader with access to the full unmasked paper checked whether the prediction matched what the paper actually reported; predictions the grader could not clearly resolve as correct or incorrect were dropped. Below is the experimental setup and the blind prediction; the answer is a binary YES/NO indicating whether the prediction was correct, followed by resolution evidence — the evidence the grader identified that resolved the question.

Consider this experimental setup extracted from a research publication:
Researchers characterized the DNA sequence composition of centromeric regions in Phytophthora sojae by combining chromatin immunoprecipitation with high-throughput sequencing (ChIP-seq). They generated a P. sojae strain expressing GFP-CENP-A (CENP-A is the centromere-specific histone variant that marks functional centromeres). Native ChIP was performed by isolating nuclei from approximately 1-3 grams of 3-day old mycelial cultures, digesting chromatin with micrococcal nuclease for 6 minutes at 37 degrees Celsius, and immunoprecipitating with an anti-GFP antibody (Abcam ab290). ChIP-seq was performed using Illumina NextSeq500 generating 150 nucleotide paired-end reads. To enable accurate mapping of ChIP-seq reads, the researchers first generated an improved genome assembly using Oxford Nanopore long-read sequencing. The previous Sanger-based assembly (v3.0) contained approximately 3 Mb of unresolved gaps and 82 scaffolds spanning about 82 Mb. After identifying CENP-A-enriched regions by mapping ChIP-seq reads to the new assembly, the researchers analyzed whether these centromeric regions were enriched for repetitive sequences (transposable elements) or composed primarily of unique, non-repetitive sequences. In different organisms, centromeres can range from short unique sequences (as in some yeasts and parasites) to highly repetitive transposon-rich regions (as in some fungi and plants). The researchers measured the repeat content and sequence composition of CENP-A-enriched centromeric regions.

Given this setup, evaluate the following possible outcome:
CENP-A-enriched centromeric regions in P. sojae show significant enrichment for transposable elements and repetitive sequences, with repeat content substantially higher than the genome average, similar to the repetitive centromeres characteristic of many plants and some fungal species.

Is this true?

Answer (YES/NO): YES